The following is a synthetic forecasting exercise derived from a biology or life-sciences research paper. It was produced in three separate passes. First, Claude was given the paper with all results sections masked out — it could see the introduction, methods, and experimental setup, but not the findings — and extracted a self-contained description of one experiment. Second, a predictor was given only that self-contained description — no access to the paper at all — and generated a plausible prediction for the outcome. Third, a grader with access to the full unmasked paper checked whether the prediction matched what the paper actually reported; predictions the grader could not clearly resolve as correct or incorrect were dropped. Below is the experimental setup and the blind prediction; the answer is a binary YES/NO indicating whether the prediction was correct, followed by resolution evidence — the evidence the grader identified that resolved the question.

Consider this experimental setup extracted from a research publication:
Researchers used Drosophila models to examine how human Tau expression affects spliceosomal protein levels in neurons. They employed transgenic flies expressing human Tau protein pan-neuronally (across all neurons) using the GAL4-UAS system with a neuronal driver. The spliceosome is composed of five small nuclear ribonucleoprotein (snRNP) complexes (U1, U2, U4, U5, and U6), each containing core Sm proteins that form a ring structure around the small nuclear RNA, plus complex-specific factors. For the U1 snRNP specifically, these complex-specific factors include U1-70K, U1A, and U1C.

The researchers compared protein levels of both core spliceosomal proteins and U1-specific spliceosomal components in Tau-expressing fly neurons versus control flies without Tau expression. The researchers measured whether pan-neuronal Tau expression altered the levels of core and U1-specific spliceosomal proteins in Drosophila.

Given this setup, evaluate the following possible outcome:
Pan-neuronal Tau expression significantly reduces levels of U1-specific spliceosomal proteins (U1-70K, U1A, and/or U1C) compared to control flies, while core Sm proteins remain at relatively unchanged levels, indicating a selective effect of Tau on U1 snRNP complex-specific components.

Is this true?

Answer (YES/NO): NO